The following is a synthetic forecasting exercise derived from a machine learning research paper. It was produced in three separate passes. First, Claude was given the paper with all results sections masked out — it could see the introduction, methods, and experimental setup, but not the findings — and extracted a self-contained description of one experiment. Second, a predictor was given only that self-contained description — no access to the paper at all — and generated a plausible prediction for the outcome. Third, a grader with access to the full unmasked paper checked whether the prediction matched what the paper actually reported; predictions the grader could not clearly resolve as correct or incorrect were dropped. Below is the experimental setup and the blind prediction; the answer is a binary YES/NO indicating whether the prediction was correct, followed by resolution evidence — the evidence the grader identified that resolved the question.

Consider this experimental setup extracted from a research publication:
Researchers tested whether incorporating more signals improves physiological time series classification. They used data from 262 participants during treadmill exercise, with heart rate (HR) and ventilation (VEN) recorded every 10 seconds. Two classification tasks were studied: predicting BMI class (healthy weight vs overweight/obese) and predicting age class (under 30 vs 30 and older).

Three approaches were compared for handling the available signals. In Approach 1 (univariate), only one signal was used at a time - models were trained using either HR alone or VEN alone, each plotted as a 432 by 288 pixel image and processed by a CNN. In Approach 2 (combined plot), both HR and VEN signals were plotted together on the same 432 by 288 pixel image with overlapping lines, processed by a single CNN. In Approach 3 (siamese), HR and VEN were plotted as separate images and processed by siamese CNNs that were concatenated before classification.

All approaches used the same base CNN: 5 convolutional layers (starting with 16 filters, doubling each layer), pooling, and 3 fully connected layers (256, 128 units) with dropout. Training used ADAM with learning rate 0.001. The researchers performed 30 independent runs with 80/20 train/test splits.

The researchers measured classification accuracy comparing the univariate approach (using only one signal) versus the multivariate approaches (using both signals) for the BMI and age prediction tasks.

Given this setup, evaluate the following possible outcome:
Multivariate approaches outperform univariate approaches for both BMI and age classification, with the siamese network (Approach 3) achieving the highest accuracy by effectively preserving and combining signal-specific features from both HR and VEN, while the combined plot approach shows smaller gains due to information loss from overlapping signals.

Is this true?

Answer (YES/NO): NO